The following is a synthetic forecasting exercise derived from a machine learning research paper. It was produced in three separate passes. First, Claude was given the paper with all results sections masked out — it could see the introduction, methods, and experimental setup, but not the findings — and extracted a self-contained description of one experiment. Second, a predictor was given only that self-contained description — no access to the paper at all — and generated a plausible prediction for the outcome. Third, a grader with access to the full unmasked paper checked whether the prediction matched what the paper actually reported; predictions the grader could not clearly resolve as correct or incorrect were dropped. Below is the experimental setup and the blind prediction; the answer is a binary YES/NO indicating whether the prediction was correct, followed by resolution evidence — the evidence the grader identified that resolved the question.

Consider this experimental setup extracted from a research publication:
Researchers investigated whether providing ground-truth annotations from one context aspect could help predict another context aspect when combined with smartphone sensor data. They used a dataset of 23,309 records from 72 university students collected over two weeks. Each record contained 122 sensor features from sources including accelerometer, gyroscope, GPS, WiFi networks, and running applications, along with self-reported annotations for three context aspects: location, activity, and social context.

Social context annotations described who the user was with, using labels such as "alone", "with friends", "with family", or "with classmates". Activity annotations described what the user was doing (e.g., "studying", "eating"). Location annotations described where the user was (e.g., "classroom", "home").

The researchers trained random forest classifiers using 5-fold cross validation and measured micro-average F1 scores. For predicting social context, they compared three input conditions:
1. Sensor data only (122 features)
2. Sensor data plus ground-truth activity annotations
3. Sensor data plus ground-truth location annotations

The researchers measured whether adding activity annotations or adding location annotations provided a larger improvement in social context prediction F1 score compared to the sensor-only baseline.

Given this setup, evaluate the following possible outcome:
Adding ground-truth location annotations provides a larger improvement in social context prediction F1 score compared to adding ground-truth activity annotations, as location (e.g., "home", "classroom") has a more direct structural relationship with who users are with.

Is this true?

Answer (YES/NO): YES